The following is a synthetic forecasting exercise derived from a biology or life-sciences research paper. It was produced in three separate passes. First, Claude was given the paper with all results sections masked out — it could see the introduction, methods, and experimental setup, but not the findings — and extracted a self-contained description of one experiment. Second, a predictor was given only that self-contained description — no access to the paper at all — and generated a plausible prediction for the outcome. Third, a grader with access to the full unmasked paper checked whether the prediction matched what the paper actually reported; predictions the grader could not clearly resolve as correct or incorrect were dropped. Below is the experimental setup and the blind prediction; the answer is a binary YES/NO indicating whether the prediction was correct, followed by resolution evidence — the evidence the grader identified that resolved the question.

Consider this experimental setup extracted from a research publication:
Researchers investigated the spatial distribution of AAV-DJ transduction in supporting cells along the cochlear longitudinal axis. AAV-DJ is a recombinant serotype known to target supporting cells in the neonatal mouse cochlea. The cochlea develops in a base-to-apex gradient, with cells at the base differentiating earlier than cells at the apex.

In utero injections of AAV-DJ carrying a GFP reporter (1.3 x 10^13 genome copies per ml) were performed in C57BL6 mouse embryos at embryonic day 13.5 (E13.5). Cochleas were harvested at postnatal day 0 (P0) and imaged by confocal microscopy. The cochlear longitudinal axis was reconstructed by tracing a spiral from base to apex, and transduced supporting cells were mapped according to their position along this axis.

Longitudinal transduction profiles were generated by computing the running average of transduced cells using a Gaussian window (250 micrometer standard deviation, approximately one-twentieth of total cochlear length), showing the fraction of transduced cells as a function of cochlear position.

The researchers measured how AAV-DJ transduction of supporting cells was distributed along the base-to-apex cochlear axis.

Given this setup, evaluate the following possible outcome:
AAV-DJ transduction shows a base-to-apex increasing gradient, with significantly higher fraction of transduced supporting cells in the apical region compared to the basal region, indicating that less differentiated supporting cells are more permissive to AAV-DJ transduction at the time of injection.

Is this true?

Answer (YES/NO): NO